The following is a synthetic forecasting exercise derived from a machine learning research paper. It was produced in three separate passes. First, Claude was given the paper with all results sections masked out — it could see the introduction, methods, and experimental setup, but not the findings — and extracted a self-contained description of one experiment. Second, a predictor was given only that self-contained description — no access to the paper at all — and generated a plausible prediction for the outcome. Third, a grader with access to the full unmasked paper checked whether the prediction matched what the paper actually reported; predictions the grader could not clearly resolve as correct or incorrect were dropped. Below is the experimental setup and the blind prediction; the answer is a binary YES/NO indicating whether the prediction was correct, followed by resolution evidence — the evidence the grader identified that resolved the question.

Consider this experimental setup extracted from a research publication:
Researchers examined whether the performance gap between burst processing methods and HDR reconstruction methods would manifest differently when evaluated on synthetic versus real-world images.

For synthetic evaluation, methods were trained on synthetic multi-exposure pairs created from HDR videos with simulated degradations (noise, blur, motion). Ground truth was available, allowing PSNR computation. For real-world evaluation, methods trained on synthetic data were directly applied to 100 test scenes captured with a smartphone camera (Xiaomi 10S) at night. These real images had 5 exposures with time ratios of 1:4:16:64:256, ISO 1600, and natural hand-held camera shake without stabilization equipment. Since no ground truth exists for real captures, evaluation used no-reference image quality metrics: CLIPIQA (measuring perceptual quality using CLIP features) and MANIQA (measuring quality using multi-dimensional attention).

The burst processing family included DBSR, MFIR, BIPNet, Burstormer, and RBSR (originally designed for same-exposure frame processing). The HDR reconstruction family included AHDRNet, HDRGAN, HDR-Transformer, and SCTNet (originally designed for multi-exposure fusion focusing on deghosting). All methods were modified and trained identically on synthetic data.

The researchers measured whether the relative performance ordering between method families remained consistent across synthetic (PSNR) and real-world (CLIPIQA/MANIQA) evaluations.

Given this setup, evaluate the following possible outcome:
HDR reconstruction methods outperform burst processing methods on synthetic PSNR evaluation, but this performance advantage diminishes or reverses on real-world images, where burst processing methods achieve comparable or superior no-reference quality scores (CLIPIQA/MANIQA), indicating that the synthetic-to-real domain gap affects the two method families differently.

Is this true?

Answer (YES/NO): NO